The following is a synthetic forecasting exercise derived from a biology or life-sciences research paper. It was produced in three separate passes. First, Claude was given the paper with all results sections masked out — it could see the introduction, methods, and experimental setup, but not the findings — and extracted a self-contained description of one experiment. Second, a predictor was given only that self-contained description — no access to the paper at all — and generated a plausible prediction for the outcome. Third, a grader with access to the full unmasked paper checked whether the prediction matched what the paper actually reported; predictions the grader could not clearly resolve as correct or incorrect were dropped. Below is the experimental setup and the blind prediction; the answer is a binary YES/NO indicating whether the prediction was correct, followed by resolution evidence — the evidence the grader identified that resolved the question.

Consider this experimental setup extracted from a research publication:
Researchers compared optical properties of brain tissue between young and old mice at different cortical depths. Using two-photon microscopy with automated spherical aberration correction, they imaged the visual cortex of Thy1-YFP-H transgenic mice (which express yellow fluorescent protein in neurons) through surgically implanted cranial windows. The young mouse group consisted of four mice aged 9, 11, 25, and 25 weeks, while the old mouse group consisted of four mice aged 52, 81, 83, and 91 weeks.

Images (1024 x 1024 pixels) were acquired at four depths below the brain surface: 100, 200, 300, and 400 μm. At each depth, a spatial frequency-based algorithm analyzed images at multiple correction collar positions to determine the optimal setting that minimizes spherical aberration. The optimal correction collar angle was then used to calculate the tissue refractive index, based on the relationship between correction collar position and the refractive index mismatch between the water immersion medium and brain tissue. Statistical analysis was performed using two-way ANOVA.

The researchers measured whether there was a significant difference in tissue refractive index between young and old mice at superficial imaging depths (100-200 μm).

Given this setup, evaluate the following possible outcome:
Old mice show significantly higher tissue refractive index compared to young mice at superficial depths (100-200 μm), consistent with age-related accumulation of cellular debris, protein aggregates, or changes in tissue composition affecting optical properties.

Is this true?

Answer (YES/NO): NO